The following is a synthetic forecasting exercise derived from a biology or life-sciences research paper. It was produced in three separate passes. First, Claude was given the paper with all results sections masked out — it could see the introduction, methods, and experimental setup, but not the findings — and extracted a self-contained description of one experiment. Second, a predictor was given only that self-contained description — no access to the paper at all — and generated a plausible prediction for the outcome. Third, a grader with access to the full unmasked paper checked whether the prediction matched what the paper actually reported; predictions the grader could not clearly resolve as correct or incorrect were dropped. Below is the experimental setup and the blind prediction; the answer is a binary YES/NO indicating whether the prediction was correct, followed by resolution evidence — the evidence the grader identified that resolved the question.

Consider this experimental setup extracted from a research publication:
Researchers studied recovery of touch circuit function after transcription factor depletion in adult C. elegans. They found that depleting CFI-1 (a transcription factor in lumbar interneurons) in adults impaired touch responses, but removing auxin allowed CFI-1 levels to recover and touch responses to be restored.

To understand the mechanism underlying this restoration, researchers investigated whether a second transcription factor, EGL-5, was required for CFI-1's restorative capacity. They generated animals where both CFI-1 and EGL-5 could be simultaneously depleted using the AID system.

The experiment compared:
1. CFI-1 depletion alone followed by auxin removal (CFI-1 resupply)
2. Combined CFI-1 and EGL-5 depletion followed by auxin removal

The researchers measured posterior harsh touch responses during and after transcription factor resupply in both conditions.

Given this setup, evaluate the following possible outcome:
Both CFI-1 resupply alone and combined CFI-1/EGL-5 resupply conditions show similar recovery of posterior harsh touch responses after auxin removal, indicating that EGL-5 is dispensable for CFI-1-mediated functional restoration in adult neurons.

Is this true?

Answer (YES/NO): NO